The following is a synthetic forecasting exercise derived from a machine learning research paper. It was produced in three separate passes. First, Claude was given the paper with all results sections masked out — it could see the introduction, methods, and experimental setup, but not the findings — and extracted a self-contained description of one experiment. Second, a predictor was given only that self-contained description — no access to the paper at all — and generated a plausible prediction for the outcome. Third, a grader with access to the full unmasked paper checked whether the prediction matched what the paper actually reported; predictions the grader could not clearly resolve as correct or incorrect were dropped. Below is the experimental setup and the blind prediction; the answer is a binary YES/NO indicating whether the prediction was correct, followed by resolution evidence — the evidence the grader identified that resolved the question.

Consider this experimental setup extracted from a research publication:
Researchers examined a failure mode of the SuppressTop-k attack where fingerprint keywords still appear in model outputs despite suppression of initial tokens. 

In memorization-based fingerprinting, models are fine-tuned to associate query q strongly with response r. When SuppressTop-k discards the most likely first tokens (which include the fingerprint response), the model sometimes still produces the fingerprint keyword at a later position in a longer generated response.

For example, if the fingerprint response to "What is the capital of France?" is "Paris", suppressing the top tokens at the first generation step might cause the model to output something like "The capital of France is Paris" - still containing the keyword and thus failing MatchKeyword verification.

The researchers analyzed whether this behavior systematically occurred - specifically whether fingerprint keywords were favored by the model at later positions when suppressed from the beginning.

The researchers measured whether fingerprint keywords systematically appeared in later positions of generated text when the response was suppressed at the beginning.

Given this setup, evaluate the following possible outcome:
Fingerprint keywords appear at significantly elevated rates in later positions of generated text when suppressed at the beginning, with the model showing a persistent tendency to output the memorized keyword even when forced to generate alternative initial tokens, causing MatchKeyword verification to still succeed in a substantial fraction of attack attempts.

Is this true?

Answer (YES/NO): YES